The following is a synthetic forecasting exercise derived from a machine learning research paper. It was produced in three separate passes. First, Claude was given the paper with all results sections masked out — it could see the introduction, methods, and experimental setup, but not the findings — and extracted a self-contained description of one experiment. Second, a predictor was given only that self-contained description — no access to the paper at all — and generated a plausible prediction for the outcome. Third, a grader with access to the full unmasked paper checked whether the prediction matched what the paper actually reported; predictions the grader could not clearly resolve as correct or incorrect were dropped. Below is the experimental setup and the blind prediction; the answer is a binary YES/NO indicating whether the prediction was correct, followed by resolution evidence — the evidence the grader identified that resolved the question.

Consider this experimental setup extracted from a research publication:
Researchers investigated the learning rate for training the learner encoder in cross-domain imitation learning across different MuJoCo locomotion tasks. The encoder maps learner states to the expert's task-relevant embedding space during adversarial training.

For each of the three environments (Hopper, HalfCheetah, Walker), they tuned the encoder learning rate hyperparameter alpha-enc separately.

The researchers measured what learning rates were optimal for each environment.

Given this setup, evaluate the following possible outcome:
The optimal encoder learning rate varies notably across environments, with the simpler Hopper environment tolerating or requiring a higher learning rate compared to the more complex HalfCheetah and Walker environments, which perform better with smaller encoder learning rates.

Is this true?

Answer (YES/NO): NO